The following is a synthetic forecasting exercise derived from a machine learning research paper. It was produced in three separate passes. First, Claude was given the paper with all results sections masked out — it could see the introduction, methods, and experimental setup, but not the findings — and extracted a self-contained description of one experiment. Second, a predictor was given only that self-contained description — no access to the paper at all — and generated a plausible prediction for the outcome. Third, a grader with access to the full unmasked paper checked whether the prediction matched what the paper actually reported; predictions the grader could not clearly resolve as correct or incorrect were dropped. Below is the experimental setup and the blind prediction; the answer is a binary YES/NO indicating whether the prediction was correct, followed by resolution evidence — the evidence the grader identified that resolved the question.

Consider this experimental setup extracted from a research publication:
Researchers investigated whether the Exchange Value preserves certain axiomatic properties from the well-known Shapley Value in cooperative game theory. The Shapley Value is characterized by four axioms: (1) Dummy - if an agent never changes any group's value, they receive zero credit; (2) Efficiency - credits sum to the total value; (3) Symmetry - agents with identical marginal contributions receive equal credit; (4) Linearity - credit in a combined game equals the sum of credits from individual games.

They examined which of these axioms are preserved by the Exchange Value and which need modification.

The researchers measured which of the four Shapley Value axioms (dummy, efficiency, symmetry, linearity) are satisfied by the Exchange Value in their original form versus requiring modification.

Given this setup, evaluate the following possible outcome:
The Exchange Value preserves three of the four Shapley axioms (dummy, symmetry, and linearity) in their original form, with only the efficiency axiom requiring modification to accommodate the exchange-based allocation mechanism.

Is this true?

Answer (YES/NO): NO